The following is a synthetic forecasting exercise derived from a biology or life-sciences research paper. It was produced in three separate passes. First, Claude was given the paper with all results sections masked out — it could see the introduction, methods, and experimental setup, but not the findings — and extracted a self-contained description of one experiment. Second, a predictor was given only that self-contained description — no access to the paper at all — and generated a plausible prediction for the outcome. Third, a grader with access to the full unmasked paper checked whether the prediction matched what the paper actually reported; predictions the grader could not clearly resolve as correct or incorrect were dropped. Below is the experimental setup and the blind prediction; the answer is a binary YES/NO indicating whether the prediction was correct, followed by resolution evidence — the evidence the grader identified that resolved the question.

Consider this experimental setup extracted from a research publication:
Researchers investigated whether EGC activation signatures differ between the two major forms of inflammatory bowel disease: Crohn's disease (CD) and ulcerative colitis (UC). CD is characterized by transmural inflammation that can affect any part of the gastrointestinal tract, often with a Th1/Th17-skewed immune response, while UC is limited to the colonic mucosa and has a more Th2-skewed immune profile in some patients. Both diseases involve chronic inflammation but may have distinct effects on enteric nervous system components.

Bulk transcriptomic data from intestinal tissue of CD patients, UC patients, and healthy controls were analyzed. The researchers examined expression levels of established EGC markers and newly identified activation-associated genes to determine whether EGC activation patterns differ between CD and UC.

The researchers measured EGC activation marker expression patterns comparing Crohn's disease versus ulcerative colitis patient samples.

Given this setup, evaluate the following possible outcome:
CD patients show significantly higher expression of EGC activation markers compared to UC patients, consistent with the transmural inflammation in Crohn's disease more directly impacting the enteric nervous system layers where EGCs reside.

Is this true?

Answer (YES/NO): NO